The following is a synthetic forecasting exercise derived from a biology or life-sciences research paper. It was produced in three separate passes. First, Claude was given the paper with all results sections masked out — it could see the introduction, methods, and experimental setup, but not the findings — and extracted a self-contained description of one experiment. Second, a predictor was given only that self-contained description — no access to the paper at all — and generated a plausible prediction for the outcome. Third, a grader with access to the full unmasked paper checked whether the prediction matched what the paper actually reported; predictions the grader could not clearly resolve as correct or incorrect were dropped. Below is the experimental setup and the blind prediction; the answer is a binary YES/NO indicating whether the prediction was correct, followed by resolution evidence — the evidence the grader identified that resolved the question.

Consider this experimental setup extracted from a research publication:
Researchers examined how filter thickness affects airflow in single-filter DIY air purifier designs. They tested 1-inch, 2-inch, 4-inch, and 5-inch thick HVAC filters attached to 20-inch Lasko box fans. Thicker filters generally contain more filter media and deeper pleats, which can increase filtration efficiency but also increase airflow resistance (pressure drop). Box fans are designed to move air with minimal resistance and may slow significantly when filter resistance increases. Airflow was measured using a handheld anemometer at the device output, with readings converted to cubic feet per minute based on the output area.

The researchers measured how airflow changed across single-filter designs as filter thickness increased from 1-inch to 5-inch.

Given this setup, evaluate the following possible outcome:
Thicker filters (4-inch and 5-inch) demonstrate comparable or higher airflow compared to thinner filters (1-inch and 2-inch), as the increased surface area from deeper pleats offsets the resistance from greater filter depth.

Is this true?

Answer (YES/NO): YES